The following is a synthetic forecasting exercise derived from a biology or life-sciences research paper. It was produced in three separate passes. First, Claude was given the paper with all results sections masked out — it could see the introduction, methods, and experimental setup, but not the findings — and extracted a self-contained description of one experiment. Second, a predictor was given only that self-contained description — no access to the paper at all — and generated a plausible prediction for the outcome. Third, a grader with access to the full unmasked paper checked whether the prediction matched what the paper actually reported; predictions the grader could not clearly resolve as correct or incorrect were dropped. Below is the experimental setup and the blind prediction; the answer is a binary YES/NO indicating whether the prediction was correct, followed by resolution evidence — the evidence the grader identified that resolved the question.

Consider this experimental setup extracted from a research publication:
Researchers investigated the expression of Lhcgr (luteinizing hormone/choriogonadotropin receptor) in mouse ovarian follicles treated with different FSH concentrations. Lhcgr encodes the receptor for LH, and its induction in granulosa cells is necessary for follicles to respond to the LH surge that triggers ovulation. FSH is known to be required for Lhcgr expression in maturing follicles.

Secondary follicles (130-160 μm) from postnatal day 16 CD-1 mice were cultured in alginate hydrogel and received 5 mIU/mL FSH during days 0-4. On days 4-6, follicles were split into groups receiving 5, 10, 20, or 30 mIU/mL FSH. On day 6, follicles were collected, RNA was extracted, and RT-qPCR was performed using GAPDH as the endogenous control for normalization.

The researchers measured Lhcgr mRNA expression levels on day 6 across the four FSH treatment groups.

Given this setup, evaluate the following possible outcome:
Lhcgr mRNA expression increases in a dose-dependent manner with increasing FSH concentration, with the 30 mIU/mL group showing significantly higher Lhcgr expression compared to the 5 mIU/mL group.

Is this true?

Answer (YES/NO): NO